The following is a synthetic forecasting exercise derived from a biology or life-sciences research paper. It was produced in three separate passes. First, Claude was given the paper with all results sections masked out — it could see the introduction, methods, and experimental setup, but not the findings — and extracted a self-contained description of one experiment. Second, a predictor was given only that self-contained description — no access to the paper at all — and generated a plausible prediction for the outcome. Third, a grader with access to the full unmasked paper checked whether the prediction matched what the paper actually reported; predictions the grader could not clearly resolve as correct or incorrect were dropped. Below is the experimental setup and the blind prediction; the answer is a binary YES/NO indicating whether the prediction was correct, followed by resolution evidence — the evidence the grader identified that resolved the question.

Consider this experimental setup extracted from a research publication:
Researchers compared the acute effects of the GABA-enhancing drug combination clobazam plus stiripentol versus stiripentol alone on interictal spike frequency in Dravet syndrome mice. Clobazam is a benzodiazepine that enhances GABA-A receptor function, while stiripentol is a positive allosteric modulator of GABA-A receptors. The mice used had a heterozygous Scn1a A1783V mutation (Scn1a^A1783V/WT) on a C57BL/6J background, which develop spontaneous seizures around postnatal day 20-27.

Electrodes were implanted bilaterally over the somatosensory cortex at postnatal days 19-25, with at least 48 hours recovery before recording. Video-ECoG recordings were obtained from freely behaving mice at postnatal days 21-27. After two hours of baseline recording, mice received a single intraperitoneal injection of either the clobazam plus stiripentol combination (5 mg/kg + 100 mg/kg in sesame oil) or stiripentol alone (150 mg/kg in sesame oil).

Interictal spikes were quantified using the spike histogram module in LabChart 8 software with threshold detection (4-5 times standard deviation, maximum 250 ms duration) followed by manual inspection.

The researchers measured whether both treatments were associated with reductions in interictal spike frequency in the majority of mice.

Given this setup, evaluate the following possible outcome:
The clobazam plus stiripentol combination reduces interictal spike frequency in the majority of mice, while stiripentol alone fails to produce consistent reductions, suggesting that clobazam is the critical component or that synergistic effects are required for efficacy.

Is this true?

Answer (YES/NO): NO